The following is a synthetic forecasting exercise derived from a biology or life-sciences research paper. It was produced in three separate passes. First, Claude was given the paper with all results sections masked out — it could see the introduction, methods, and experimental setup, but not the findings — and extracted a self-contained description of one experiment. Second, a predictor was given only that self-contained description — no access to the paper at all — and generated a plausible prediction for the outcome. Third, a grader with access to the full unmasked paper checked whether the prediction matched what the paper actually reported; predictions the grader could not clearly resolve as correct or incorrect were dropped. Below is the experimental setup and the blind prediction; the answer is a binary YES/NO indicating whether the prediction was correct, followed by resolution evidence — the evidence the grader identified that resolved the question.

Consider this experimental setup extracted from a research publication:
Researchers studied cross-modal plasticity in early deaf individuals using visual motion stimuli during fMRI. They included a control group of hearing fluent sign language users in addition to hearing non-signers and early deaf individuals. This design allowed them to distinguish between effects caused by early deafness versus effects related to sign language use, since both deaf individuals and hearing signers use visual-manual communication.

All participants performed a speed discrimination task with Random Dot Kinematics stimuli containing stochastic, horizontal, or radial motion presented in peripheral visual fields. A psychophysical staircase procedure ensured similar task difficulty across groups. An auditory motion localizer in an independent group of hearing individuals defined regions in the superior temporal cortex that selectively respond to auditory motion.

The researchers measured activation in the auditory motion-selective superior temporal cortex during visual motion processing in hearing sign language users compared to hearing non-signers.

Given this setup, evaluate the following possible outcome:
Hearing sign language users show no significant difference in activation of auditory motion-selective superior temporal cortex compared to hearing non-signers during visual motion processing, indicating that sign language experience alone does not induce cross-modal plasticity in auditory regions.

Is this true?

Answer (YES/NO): YES